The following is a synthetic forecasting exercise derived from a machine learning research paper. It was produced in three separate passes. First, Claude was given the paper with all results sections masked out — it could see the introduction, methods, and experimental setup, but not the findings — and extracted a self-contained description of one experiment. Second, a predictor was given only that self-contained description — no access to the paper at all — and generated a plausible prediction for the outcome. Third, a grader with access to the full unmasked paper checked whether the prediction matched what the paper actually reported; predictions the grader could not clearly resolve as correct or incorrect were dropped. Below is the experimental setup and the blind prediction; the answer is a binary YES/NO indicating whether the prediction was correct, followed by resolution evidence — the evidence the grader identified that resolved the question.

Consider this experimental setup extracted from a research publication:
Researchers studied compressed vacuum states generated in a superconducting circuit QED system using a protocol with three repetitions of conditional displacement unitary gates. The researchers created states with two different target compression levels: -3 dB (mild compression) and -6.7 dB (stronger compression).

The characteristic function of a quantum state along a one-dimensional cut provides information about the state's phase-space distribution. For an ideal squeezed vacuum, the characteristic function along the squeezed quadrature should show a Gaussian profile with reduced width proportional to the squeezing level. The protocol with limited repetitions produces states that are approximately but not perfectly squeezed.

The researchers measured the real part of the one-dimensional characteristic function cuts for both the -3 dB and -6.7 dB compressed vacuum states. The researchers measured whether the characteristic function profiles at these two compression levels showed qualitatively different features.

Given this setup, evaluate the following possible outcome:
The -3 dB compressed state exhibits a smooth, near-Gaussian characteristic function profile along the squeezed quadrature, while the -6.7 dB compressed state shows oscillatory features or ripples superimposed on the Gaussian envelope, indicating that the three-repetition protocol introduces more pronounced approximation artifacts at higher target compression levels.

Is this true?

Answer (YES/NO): YES